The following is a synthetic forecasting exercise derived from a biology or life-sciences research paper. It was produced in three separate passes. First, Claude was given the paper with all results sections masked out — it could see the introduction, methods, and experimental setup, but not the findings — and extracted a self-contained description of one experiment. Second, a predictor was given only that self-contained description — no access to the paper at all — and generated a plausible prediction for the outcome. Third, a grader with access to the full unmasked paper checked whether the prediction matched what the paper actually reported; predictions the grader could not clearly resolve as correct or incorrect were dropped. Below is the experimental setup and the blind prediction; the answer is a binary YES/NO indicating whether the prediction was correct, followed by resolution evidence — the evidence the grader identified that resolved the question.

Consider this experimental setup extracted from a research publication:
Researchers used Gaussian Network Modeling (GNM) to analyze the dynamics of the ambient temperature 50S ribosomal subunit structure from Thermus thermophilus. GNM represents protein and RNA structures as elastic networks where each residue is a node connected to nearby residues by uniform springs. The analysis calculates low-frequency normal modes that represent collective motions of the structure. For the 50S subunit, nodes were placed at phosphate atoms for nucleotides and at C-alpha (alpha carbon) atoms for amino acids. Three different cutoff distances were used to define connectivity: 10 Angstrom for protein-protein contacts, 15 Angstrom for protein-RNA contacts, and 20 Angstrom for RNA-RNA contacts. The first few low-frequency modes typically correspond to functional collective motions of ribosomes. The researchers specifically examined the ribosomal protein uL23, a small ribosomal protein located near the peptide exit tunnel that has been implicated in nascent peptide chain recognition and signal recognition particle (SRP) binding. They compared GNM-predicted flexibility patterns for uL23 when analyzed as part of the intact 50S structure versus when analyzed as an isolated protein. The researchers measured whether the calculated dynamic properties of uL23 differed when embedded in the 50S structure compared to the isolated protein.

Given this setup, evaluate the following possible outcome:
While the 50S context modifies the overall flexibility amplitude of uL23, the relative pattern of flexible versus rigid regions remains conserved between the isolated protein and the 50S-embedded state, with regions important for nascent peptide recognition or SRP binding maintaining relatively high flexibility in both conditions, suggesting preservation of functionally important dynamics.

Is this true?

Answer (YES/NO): YES